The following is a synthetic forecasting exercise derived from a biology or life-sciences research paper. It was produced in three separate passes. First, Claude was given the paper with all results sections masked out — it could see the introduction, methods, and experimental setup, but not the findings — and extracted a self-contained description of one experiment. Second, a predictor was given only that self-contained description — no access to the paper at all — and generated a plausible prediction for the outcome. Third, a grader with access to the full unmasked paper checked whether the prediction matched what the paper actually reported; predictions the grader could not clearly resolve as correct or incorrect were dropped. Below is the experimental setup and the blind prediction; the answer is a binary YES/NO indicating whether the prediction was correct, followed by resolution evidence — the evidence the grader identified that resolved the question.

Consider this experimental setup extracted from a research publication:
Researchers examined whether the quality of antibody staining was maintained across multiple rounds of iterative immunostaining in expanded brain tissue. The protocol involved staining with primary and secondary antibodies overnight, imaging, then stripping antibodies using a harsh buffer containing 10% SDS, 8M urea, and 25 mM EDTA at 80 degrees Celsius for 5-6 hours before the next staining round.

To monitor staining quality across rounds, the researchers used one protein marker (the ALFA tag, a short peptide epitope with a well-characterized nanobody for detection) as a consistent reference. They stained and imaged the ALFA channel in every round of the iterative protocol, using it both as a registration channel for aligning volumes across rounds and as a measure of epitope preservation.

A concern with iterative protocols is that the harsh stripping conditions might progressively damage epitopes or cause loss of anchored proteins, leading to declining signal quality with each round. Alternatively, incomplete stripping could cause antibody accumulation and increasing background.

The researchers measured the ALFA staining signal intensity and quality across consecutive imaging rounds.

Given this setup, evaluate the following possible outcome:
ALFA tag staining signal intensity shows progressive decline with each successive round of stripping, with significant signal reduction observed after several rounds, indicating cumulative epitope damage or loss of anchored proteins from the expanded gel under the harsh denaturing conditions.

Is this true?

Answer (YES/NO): NO